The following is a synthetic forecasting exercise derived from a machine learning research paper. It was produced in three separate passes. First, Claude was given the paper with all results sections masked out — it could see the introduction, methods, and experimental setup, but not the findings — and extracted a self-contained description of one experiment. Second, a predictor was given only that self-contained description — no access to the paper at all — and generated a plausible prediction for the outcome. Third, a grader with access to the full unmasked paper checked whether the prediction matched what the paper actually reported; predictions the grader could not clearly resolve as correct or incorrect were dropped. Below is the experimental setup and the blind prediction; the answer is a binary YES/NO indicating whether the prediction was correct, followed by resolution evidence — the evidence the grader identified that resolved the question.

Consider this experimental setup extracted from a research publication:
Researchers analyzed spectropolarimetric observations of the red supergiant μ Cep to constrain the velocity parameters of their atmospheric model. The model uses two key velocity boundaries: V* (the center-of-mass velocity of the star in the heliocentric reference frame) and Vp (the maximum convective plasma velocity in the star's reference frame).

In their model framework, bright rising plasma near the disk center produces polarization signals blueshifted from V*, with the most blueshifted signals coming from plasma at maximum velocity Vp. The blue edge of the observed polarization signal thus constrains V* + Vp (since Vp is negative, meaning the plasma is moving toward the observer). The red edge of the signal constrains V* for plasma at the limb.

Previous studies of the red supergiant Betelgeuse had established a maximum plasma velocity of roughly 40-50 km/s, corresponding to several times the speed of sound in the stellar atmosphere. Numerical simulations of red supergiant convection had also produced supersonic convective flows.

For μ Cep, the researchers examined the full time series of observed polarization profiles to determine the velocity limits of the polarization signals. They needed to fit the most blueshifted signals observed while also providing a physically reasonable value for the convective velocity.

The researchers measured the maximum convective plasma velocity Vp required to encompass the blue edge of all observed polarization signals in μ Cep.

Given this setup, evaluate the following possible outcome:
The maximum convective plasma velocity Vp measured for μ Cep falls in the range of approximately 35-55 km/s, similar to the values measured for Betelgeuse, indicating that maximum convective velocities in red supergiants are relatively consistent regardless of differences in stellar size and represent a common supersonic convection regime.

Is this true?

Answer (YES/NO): NO